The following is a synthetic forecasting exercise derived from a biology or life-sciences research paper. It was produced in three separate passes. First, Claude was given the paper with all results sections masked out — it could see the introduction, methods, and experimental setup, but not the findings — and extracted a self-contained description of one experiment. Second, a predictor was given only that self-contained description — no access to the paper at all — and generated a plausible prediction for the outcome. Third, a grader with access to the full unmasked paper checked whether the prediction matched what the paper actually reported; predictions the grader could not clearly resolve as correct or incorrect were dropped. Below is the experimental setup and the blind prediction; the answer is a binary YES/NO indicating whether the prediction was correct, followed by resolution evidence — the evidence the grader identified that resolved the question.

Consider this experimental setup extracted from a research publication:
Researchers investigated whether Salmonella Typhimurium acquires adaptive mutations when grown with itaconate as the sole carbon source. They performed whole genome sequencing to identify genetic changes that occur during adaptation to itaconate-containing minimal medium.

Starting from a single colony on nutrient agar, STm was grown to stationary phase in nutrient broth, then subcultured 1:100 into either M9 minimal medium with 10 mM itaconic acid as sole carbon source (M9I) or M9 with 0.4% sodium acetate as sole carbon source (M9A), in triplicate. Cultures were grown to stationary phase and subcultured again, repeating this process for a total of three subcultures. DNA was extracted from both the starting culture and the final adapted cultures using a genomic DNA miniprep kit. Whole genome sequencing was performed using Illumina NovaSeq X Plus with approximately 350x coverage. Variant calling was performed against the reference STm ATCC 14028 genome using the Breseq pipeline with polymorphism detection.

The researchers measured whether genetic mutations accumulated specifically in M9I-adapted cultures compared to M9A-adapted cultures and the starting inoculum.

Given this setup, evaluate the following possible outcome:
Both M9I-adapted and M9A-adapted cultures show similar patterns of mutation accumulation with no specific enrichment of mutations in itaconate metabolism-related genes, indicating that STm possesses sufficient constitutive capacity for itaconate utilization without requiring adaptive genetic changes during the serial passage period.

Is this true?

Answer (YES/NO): NO